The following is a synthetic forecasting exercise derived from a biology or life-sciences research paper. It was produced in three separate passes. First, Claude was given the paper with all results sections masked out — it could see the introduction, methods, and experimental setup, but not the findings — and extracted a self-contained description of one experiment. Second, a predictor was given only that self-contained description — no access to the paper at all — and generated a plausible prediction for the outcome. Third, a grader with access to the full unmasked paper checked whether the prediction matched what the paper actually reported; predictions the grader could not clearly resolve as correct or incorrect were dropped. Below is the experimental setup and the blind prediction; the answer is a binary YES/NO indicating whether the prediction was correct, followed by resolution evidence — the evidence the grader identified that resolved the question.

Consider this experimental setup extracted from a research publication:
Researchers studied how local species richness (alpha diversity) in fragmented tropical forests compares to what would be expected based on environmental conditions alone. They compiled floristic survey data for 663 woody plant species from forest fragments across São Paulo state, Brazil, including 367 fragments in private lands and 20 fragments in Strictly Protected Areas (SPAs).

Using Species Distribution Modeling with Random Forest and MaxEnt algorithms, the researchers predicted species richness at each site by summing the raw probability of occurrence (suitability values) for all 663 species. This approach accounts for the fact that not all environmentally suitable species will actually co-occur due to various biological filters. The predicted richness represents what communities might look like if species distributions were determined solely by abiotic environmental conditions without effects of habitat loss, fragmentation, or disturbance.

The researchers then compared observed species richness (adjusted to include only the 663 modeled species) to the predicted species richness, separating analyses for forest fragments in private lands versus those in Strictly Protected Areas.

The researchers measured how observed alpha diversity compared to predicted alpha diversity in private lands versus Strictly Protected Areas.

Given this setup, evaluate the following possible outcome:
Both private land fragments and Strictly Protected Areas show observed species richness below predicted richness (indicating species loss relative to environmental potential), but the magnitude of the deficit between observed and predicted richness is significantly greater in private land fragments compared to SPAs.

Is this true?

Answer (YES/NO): NO